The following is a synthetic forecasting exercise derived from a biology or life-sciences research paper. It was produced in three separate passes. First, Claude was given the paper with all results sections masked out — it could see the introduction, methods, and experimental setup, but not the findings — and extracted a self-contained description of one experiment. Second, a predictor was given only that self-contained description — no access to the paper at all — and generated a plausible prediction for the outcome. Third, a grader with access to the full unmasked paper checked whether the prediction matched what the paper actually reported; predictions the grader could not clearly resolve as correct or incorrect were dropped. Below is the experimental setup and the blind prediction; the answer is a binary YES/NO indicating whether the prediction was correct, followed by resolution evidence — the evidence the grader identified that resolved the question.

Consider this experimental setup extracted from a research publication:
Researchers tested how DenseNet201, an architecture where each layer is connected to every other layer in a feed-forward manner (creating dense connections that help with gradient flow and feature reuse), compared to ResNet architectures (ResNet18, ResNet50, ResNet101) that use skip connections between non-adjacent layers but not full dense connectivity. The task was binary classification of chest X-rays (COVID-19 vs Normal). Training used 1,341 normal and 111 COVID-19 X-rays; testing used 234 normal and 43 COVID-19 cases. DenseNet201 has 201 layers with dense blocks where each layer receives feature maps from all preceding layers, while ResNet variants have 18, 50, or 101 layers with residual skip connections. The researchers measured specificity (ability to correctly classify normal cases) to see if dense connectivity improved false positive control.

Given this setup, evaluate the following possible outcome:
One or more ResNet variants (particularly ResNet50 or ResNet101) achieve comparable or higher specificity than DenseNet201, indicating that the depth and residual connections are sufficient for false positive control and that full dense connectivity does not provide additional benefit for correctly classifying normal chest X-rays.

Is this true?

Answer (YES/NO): NO